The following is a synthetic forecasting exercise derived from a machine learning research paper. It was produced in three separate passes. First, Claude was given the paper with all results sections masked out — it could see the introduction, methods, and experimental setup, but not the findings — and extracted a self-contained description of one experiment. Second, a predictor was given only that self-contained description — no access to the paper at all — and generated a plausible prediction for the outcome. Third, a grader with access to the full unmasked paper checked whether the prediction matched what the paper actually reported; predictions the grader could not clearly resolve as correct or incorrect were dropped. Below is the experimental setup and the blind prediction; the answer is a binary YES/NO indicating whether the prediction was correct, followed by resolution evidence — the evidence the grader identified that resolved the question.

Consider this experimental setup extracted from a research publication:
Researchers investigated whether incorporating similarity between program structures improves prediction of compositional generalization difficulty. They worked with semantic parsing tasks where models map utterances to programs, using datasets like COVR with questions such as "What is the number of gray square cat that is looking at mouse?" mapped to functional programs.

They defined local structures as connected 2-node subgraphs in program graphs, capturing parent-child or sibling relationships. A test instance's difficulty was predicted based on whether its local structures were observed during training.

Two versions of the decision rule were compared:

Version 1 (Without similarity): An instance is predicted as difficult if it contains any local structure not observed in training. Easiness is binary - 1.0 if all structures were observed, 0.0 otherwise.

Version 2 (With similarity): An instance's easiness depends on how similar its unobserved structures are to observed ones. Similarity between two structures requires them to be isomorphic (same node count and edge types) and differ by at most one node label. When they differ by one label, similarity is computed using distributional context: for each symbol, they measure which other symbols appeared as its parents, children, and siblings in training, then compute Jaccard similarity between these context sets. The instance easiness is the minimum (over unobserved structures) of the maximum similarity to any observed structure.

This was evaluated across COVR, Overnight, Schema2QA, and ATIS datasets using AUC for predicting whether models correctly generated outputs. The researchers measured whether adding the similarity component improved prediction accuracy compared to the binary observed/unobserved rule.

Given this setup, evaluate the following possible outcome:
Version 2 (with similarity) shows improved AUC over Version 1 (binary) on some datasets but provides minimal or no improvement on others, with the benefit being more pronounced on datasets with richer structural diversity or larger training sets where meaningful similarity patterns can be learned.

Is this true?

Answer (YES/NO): NO